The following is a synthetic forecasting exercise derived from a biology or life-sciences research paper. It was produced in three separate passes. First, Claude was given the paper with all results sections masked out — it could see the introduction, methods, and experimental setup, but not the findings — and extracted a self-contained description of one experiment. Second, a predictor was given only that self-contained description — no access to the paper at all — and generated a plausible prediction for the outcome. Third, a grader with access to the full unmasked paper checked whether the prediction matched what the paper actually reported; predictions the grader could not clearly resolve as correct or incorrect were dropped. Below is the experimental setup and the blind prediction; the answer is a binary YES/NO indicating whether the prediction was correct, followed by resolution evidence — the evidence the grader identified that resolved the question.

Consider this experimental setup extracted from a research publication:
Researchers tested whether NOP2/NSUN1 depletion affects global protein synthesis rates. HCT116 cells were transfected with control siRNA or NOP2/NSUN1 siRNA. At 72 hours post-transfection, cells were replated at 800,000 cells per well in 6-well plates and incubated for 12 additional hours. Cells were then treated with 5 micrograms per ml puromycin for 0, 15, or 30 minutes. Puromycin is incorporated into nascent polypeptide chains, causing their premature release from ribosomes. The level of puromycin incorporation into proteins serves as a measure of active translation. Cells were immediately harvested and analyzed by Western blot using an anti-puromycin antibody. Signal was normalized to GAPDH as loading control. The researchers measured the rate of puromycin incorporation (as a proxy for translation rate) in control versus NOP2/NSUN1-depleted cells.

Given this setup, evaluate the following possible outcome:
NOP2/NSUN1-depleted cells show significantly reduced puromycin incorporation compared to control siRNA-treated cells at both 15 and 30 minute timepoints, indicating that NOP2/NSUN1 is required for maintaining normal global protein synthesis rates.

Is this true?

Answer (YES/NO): YES